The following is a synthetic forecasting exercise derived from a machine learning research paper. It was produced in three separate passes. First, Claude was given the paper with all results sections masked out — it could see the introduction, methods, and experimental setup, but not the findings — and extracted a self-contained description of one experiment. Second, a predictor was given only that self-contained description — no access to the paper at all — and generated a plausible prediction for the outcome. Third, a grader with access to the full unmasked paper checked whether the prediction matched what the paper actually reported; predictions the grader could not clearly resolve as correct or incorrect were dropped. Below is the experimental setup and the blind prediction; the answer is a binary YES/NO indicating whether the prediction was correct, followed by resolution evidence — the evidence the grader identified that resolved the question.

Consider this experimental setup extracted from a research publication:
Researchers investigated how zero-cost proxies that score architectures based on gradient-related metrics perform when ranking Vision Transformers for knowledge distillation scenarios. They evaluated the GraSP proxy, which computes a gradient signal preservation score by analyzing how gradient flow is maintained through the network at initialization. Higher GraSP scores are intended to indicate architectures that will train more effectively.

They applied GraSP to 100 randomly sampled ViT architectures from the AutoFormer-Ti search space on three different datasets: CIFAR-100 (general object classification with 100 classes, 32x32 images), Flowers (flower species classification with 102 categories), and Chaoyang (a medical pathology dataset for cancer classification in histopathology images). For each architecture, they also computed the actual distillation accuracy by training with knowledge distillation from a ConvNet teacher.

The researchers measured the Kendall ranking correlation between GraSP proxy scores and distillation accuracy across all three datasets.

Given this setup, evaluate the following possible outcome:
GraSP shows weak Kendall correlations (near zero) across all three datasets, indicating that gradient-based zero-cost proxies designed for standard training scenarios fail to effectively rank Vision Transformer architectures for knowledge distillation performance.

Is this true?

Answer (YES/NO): NO